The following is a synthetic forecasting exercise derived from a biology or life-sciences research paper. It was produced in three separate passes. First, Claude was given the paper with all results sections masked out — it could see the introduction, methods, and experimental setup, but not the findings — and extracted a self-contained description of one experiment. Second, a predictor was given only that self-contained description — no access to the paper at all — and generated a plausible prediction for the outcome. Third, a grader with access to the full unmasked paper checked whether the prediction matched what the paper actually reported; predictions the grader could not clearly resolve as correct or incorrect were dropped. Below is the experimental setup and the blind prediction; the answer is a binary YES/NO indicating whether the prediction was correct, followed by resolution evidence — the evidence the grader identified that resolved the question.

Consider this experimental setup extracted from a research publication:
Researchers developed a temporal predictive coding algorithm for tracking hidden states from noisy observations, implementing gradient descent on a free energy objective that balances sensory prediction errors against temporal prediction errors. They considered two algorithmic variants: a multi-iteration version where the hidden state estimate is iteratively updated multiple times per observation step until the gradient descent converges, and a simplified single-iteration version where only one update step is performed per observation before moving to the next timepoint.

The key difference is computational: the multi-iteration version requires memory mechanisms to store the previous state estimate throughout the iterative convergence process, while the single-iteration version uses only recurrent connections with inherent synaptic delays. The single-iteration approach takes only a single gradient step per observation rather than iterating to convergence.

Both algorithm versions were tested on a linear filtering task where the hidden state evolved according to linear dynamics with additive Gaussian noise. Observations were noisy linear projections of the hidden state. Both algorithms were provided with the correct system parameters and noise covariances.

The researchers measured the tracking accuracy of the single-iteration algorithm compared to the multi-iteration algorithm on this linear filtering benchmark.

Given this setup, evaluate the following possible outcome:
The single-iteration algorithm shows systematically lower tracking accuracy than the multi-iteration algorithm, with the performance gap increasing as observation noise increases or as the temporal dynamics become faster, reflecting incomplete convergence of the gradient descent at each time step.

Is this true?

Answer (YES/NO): NO